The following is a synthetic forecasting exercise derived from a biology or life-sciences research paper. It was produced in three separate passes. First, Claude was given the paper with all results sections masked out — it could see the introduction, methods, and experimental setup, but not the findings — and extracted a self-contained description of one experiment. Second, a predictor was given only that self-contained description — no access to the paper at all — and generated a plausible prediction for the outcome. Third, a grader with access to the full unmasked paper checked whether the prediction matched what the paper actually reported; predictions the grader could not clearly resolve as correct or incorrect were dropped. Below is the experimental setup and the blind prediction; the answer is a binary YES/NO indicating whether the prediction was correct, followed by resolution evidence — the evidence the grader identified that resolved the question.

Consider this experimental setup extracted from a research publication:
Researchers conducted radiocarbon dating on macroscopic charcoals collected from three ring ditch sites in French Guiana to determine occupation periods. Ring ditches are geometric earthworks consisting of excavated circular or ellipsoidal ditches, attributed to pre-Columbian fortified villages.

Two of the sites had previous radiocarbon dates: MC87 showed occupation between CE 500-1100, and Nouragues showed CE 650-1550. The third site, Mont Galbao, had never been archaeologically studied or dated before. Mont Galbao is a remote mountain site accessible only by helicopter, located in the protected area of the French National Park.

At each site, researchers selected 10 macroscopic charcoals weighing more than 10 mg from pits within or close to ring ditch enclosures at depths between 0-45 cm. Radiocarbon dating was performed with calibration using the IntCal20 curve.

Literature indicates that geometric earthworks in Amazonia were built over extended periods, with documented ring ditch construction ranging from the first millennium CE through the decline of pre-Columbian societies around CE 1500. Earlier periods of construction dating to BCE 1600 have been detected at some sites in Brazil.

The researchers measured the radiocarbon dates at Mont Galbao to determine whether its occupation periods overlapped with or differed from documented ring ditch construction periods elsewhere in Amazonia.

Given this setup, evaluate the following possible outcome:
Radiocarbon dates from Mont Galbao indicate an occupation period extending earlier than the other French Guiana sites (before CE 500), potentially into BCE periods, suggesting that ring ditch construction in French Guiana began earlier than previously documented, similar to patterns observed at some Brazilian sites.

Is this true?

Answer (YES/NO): NO